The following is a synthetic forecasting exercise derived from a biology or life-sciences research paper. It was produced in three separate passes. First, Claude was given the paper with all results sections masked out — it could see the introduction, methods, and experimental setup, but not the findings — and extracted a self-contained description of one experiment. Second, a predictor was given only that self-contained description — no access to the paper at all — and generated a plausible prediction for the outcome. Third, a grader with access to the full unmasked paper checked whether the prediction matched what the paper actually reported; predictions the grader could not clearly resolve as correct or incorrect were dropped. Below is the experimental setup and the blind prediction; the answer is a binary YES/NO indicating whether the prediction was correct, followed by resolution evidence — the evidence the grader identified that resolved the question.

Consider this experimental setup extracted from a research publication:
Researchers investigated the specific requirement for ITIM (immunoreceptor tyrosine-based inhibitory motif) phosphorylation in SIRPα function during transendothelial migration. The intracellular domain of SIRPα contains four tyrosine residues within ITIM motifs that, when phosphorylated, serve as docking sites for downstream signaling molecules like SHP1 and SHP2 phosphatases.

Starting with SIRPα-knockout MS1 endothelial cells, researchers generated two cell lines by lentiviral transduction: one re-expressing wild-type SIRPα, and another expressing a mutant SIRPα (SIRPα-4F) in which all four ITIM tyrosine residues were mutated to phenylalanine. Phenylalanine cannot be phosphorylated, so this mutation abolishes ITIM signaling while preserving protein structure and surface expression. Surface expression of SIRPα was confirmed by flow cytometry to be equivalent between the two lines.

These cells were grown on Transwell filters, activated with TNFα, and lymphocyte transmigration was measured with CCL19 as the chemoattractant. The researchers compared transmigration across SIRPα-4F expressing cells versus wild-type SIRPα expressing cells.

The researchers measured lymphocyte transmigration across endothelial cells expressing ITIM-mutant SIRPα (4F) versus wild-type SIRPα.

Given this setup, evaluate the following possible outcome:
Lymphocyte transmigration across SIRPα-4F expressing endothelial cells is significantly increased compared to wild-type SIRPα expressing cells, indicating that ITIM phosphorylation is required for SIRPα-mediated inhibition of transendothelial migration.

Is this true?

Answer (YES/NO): NO